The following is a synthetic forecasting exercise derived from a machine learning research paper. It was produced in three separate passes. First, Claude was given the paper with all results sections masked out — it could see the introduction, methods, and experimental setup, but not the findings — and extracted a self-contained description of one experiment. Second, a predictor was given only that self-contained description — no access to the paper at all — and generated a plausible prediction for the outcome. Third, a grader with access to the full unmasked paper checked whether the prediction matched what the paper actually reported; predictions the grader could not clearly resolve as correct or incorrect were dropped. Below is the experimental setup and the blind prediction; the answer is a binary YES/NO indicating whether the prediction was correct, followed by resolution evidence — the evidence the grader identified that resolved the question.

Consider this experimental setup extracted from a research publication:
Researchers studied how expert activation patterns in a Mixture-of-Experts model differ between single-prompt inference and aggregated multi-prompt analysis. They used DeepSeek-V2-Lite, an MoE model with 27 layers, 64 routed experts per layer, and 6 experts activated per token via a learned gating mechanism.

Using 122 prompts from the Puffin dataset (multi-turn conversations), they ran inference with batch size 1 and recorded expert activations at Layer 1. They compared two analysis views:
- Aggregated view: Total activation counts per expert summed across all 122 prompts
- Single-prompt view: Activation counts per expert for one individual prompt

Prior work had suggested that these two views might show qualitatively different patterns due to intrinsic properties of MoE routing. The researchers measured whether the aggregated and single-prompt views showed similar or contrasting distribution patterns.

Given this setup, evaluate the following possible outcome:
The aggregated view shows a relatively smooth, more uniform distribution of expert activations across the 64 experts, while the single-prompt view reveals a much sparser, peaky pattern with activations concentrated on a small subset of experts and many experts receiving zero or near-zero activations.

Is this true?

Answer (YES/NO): YES